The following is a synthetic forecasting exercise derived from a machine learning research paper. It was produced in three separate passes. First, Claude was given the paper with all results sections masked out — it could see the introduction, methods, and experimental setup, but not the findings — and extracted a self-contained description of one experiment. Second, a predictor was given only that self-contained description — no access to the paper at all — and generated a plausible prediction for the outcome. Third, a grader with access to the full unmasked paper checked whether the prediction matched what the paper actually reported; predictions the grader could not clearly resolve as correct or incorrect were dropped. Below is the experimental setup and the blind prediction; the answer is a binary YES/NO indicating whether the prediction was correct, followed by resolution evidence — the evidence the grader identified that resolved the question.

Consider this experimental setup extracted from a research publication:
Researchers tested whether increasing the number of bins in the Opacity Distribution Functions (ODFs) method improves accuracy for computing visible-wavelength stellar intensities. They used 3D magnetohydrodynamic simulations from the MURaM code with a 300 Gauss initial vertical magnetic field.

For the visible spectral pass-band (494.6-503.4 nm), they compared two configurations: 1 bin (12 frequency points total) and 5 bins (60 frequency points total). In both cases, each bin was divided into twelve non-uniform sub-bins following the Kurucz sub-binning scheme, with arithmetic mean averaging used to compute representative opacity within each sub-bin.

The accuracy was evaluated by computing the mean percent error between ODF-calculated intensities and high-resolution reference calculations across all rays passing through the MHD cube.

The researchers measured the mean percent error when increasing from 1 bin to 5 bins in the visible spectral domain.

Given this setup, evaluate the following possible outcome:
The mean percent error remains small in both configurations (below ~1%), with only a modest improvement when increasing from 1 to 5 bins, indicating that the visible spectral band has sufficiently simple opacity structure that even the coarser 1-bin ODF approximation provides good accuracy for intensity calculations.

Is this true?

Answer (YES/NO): YES